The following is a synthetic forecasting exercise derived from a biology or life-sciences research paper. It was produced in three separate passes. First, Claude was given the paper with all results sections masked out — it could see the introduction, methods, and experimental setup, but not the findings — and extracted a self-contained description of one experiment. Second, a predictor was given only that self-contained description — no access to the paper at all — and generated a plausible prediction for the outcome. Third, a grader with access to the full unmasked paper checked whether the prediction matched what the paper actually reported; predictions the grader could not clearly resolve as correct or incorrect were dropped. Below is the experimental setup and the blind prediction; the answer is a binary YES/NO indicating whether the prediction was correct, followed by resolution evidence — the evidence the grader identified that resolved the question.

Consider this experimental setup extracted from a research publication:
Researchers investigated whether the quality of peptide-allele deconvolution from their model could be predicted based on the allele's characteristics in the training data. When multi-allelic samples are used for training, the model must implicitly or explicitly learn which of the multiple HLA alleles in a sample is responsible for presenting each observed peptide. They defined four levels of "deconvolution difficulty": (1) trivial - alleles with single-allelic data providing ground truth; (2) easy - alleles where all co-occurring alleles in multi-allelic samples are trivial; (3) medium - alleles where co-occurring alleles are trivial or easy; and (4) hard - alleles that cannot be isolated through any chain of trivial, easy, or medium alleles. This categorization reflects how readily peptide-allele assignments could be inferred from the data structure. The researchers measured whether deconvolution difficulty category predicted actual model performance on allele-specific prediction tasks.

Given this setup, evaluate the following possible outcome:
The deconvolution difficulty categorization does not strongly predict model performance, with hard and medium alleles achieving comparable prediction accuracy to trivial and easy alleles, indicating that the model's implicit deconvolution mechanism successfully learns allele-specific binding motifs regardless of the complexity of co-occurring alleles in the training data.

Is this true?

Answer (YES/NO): NO